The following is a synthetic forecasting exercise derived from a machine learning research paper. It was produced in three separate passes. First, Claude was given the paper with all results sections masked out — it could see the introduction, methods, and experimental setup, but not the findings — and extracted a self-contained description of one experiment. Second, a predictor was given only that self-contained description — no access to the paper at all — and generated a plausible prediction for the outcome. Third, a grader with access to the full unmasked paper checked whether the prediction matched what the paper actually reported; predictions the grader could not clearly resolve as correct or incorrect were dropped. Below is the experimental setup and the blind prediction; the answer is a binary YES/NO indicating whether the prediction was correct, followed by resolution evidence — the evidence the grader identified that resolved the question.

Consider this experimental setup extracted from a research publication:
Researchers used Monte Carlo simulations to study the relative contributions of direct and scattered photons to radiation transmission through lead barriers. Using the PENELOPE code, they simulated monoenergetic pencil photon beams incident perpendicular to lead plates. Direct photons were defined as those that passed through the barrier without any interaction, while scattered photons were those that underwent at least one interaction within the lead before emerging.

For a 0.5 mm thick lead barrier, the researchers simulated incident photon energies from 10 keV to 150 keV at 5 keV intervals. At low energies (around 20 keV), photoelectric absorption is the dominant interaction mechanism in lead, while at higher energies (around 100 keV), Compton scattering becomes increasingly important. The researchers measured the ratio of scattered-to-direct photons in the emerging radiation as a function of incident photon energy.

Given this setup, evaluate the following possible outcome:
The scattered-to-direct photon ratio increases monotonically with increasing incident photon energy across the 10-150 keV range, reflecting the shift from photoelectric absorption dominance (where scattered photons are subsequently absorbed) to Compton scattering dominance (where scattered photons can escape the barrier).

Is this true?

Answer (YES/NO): NO